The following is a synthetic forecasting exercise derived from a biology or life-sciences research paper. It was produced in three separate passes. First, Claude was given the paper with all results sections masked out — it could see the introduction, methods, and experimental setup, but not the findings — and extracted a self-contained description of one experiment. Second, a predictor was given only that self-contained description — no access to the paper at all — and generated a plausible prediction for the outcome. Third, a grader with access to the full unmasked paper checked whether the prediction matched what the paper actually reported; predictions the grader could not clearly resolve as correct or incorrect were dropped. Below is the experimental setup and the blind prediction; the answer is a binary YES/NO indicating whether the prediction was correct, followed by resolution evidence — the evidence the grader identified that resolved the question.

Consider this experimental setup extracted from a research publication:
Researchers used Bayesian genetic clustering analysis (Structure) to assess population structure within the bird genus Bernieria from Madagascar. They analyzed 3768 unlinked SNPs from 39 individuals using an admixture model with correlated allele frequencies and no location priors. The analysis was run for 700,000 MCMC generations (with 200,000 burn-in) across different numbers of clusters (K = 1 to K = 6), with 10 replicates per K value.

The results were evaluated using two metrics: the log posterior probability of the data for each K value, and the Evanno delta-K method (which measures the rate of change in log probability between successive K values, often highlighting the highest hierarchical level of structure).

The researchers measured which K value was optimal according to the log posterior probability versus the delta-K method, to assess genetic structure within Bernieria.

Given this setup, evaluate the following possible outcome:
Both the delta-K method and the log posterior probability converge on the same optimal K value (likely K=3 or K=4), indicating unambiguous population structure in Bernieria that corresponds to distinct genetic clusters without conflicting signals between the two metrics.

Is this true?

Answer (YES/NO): NO